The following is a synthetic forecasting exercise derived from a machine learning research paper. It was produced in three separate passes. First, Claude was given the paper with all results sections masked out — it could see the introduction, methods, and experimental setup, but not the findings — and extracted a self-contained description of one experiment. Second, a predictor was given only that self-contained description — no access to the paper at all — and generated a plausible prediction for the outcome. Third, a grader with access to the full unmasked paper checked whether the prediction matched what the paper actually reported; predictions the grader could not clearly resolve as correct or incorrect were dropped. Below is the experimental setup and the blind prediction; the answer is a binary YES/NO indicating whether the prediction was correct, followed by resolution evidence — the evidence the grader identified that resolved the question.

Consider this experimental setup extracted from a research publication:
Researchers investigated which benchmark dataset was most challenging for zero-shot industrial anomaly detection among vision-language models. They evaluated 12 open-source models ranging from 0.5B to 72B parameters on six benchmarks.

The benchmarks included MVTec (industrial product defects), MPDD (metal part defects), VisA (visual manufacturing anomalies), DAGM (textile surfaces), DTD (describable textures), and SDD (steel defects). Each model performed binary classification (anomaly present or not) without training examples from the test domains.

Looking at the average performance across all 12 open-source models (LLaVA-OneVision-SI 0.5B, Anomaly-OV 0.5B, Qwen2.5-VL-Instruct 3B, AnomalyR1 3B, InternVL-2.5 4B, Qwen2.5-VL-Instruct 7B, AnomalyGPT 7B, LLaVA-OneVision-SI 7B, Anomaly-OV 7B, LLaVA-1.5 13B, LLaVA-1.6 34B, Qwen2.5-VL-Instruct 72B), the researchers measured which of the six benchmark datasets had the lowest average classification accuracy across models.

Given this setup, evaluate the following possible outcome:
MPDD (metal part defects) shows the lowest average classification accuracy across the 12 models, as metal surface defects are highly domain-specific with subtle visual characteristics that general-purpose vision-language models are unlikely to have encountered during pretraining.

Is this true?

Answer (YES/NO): YES